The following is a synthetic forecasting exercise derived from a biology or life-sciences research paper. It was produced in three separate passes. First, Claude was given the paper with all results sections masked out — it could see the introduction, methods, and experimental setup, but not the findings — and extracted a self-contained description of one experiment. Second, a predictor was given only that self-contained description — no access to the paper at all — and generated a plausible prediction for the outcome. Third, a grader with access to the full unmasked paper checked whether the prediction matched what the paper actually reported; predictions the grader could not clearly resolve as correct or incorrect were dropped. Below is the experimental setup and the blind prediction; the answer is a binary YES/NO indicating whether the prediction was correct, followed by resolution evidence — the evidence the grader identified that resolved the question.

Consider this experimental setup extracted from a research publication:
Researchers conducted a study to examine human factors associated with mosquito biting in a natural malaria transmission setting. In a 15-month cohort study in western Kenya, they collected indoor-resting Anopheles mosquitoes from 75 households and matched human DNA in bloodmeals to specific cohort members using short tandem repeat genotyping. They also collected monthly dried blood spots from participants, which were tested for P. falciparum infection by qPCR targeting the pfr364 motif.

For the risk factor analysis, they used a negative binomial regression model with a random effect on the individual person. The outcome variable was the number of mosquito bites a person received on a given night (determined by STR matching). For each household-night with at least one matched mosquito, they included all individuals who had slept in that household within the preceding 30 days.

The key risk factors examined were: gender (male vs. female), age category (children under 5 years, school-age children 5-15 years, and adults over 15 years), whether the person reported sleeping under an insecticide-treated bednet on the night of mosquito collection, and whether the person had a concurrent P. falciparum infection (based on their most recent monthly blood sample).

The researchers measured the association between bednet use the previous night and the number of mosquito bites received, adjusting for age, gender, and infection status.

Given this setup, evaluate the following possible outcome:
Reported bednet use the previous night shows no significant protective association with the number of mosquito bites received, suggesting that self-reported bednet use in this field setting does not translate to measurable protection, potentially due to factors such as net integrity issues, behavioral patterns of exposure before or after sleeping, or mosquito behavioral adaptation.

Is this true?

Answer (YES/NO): NO